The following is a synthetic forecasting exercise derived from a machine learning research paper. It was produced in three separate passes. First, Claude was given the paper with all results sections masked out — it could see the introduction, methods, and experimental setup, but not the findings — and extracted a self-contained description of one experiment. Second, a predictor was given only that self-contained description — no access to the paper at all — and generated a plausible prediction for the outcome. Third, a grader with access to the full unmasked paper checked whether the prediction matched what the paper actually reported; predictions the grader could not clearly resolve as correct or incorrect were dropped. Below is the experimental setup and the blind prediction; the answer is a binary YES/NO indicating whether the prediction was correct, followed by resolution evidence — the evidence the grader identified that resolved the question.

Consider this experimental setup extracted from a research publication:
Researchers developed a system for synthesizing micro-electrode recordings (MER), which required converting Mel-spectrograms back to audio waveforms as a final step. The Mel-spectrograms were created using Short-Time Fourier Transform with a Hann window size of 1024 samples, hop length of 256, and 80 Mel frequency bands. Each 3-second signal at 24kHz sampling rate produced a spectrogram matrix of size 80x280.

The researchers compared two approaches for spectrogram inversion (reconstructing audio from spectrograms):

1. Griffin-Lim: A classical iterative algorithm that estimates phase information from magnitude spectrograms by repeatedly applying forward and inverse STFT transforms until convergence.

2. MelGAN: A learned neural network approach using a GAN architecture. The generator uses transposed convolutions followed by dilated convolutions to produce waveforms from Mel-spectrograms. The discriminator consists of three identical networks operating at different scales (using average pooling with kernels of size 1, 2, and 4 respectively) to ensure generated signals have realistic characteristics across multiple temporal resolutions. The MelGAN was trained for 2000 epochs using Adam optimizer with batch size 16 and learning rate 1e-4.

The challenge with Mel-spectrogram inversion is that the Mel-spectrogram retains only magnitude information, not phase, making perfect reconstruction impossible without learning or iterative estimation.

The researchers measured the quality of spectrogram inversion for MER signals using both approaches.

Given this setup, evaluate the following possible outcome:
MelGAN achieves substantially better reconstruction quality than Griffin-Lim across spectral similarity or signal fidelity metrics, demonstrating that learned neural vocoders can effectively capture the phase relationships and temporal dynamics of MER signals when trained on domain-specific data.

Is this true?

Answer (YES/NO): NO